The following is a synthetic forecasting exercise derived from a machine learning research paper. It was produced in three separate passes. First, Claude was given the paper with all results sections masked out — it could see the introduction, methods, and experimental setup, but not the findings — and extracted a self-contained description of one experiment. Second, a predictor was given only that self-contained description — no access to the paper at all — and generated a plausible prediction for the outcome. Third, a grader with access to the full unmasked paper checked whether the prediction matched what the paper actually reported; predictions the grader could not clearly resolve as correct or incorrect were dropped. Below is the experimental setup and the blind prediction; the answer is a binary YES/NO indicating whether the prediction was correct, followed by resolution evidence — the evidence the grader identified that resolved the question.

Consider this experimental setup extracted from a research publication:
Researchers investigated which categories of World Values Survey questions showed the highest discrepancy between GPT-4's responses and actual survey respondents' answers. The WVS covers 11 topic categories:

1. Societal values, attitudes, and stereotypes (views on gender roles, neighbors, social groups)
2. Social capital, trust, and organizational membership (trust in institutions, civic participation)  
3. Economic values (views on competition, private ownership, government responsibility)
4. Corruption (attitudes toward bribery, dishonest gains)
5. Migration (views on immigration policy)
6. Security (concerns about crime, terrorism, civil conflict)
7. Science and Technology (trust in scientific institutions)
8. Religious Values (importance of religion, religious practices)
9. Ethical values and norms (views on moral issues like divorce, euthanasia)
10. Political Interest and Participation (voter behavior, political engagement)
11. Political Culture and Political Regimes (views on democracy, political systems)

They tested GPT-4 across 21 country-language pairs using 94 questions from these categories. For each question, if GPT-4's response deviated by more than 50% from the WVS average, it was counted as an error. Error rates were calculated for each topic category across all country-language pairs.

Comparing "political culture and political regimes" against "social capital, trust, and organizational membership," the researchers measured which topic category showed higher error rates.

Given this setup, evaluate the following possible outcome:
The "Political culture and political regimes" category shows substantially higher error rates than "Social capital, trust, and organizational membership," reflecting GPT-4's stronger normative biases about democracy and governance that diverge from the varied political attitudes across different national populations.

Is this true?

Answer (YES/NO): YES